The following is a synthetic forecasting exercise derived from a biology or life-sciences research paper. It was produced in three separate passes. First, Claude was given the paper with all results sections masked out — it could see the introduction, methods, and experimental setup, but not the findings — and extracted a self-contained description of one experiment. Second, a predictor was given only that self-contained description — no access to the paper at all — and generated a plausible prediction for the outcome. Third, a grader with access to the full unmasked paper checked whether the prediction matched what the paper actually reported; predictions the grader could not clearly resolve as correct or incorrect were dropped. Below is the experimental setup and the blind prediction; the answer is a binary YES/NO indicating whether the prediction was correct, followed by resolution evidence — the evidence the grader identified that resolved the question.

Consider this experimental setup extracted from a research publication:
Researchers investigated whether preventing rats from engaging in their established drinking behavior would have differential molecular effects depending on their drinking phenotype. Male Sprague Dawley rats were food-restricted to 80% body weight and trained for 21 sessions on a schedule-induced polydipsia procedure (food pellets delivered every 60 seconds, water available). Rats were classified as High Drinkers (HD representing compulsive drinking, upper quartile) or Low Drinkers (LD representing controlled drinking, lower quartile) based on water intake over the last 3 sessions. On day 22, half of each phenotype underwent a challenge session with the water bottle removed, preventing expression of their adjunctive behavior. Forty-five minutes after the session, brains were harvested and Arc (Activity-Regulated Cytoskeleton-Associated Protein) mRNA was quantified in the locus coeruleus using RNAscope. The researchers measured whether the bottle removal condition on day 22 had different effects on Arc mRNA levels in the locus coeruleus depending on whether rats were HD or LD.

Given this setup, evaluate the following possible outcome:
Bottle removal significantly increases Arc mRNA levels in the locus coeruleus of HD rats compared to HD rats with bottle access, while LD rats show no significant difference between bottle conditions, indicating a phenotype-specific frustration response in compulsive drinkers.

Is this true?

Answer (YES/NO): NO